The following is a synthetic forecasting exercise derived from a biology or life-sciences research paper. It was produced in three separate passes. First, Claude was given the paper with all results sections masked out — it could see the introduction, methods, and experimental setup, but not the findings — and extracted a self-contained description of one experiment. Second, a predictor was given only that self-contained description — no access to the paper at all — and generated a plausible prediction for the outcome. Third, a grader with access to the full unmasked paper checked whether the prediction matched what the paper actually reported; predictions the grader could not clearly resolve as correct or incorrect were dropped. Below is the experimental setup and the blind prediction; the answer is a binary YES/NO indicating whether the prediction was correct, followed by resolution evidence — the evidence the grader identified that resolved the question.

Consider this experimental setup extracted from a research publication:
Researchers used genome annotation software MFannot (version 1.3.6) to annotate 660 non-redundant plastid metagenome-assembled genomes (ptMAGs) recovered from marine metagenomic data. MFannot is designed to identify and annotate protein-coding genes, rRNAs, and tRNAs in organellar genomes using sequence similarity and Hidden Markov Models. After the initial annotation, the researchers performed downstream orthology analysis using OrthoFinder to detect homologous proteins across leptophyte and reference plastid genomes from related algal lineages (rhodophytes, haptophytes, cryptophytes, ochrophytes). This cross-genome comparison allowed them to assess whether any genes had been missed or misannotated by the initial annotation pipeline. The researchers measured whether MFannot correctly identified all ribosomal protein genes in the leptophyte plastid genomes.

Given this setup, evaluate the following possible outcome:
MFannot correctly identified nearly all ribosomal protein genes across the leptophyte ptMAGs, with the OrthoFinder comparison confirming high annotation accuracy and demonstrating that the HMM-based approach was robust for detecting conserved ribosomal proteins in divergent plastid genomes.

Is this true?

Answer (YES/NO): NO